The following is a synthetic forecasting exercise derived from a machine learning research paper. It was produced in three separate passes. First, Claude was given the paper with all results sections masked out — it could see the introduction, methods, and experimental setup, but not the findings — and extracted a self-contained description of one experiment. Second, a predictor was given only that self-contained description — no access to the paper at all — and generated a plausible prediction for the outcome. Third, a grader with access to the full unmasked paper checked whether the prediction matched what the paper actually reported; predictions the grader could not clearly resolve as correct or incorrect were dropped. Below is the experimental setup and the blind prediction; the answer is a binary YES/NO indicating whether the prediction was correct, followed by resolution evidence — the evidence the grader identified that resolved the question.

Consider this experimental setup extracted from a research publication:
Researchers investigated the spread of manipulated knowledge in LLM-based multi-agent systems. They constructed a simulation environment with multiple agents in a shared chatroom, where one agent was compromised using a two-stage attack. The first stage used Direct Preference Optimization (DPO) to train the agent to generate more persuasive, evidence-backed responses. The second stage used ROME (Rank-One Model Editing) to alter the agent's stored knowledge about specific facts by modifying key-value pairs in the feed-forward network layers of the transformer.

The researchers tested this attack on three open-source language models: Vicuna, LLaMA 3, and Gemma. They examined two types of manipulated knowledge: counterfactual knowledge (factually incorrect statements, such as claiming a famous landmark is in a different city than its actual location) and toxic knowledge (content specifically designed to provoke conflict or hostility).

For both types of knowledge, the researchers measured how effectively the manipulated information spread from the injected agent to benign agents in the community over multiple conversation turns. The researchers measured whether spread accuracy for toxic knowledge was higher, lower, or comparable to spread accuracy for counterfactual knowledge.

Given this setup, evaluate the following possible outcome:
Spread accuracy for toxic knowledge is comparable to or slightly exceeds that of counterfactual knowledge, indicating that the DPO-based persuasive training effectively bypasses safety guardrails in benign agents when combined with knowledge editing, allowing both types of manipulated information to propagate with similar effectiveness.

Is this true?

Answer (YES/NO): NO